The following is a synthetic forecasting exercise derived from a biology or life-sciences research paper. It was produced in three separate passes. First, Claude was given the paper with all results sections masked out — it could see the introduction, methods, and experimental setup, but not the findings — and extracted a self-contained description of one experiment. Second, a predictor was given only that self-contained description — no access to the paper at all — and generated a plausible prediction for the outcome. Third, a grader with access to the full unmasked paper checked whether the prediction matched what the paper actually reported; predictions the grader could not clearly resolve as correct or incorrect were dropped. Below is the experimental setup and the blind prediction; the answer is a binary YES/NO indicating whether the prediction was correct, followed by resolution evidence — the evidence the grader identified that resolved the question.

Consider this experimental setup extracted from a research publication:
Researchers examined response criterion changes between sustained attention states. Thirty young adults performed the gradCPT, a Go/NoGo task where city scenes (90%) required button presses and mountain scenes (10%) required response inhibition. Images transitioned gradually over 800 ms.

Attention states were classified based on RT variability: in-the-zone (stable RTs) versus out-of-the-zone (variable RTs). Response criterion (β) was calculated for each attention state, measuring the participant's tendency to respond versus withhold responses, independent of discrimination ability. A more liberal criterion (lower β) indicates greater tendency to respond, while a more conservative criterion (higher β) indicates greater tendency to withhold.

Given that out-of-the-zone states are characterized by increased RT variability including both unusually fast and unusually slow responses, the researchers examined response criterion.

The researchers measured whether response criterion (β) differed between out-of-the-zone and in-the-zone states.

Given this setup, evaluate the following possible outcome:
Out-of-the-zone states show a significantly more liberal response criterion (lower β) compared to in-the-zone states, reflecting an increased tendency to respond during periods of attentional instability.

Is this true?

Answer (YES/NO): NO